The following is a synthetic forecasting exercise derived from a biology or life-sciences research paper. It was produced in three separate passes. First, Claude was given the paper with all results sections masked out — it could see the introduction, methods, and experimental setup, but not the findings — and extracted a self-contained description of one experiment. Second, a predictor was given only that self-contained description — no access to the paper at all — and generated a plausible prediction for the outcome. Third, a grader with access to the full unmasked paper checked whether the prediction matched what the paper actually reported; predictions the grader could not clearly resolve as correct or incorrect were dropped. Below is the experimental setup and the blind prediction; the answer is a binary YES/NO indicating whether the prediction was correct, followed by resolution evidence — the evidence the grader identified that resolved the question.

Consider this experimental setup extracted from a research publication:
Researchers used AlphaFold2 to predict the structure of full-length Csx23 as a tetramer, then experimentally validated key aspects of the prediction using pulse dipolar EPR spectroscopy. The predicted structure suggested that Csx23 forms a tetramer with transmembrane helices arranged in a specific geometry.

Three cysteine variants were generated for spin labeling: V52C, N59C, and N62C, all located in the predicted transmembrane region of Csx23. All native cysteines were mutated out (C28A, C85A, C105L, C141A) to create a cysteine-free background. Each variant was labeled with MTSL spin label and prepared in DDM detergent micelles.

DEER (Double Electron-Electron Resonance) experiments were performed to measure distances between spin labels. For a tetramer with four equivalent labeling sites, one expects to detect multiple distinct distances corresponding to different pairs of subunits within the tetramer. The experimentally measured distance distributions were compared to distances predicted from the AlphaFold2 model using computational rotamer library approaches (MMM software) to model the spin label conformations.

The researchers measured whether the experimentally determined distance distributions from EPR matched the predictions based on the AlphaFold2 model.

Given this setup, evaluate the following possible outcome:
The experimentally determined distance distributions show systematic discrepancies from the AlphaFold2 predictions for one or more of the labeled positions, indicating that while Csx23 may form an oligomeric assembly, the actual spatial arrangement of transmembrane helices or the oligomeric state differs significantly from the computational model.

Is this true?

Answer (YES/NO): NO